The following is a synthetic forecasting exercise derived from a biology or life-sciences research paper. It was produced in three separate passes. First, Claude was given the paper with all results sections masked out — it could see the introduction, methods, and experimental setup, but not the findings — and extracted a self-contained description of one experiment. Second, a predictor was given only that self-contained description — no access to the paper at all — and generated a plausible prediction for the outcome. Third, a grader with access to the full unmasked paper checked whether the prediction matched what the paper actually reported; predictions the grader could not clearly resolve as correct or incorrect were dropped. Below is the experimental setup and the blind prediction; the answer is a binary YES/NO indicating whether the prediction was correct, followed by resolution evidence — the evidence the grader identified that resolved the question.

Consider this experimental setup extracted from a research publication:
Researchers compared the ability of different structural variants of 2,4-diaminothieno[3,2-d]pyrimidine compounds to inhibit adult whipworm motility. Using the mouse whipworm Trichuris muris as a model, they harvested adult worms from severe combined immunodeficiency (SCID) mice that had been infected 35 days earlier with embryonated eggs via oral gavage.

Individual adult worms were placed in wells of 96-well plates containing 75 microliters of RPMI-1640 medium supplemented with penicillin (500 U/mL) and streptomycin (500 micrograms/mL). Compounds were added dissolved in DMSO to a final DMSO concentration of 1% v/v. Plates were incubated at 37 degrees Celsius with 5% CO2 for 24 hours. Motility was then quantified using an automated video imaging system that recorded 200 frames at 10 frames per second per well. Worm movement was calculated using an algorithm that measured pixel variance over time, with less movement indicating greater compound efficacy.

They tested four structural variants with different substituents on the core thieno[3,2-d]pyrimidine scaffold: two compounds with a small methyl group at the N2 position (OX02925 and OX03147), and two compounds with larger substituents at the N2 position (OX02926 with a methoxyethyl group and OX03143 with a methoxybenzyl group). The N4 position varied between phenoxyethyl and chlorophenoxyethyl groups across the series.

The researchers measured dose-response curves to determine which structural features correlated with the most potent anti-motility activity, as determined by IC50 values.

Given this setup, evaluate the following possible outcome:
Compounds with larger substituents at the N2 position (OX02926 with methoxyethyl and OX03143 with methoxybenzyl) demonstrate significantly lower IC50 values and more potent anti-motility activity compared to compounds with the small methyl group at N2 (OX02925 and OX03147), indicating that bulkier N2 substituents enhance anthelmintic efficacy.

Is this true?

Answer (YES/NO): NO